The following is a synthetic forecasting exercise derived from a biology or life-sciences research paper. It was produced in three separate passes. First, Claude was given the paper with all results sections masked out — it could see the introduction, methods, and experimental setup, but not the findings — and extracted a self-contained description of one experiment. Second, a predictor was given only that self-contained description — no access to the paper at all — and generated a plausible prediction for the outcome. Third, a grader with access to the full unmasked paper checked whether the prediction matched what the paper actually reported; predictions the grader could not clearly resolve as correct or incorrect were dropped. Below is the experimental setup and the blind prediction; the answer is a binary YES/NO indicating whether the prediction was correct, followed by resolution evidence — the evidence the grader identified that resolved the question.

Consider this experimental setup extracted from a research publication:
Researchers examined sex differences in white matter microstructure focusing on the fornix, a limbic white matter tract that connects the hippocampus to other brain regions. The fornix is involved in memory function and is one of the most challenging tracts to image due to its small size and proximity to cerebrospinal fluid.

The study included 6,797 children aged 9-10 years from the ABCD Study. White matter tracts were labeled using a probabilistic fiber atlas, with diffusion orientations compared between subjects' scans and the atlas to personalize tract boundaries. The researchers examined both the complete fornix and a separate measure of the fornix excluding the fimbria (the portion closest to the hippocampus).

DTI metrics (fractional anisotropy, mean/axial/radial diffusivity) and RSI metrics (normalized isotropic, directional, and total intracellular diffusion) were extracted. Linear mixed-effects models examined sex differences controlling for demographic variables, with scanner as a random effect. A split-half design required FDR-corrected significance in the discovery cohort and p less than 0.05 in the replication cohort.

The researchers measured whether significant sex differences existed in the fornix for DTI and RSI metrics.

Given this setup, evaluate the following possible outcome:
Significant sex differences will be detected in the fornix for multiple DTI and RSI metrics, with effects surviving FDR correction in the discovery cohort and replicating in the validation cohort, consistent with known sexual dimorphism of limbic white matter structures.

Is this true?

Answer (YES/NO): YES